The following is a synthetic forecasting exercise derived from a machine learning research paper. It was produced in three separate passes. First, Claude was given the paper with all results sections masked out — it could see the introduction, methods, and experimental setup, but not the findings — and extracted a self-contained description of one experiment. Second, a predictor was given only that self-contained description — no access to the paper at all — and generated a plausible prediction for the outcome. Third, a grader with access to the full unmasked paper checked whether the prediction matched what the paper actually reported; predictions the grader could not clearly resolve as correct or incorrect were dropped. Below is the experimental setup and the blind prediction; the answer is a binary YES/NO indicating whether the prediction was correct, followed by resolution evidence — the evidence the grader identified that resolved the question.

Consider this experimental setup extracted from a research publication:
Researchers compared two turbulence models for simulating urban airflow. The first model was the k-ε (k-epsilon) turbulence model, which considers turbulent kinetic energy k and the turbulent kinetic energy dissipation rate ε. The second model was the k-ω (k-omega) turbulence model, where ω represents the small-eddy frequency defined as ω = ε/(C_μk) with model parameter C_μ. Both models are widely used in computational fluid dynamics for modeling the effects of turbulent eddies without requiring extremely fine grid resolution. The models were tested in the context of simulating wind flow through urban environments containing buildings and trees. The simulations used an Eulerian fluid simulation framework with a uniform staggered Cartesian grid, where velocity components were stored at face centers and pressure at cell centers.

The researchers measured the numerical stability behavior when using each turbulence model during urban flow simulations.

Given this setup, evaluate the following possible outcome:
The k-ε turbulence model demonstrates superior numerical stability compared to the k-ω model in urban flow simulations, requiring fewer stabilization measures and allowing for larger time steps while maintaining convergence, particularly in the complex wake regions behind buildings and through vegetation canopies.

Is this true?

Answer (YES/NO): NO